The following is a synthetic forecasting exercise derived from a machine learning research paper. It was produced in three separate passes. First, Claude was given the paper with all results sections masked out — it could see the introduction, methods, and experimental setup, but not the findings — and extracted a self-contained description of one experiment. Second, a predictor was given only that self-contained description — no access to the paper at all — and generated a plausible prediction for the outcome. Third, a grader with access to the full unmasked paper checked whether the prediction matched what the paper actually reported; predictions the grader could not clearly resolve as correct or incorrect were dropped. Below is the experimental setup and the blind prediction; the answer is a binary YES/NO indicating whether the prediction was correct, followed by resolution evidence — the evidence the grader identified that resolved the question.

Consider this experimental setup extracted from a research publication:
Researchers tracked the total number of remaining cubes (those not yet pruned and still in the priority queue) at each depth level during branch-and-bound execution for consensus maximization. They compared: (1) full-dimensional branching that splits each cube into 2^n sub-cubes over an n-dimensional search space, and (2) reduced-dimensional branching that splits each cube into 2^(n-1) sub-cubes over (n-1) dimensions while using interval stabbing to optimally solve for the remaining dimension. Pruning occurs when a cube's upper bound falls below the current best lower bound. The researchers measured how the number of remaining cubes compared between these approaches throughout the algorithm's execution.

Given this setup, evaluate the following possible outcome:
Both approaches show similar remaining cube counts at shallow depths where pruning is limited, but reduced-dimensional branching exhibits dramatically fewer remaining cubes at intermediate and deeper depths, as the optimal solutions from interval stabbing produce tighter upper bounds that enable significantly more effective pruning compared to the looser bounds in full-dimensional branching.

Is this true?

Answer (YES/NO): NO